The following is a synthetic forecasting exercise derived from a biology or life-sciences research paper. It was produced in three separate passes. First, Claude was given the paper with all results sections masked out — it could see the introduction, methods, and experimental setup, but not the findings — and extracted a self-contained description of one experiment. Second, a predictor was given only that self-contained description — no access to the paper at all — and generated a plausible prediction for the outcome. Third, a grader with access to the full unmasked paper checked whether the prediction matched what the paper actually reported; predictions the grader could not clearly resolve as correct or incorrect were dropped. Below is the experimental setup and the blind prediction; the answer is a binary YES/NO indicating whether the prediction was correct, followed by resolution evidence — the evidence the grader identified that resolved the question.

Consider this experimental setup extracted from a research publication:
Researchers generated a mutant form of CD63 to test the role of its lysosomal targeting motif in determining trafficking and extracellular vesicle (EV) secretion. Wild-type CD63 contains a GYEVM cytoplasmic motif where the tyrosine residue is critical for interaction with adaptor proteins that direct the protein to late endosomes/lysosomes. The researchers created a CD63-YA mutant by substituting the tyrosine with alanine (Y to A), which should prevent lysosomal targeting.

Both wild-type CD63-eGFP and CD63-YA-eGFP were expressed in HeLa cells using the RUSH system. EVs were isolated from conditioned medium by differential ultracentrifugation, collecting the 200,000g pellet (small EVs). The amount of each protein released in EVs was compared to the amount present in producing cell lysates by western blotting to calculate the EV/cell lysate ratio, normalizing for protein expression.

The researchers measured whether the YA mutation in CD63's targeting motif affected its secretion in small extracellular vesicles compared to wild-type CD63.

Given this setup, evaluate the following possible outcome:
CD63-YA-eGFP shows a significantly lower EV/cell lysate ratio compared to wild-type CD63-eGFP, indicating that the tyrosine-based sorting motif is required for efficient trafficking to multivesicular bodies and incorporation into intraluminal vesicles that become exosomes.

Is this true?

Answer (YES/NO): NO